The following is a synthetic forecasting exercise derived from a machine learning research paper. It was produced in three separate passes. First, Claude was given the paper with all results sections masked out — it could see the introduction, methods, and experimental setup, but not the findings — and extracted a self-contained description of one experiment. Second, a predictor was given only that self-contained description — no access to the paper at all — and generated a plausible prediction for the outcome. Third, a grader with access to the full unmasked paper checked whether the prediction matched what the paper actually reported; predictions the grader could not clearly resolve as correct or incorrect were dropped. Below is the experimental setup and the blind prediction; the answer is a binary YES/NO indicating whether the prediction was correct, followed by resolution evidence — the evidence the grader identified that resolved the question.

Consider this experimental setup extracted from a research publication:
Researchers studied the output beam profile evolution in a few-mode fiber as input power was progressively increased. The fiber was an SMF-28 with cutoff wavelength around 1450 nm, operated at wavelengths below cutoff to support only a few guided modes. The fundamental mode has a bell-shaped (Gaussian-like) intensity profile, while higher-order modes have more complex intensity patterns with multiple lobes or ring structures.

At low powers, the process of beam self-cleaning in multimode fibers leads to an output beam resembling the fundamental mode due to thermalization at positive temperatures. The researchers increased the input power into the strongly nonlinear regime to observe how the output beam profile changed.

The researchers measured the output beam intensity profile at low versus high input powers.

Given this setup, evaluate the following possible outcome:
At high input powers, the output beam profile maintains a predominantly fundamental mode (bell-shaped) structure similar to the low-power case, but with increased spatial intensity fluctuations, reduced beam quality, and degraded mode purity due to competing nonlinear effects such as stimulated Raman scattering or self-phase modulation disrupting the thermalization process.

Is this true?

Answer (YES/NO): NO